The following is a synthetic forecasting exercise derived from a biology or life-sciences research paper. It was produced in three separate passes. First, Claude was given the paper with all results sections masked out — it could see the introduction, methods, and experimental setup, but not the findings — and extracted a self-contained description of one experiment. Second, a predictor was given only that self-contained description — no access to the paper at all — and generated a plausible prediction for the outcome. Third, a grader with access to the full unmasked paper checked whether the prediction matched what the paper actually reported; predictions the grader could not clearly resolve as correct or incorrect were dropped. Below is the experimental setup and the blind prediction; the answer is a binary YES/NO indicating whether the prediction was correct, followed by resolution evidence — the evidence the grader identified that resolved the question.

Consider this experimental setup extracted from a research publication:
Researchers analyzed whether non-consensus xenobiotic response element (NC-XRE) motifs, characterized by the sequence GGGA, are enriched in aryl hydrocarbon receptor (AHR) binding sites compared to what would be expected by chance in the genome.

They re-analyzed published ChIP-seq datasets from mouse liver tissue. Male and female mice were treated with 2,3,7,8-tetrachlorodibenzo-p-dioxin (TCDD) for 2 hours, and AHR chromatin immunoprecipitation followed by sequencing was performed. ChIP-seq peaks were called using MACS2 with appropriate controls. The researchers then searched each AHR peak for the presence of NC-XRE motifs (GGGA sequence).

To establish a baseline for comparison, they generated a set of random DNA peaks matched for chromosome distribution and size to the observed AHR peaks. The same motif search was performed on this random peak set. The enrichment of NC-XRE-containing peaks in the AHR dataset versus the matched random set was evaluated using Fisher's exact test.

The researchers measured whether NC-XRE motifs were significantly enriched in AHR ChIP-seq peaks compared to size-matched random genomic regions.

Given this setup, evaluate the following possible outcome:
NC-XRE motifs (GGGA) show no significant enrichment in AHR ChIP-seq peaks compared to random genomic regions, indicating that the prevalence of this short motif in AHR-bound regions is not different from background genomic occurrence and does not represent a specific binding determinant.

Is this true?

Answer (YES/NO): NO